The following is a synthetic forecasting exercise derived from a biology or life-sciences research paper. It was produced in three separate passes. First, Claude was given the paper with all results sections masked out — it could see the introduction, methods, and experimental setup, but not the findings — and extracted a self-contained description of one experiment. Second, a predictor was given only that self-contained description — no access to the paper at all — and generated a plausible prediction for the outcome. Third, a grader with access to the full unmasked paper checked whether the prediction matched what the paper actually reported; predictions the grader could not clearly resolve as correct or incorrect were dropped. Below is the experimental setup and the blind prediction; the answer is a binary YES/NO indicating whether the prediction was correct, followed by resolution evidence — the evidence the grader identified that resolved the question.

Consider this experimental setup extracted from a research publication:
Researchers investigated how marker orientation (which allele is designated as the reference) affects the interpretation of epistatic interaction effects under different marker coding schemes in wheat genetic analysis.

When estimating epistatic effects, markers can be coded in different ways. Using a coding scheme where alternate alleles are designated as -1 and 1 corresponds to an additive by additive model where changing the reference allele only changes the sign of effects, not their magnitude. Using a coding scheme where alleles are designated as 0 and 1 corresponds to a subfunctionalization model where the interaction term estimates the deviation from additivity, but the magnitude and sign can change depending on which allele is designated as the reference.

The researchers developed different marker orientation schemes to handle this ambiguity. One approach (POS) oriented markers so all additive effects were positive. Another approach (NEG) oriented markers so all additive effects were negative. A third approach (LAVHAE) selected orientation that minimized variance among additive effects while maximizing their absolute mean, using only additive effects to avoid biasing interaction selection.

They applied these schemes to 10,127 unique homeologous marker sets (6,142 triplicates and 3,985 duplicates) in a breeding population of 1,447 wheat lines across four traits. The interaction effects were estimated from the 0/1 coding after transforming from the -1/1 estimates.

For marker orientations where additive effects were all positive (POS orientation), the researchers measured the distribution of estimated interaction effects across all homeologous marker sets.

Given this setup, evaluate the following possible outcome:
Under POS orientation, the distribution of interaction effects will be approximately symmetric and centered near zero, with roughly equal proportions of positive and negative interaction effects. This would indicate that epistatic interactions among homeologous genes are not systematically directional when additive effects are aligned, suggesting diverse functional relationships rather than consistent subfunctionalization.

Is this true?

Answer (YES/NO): NO